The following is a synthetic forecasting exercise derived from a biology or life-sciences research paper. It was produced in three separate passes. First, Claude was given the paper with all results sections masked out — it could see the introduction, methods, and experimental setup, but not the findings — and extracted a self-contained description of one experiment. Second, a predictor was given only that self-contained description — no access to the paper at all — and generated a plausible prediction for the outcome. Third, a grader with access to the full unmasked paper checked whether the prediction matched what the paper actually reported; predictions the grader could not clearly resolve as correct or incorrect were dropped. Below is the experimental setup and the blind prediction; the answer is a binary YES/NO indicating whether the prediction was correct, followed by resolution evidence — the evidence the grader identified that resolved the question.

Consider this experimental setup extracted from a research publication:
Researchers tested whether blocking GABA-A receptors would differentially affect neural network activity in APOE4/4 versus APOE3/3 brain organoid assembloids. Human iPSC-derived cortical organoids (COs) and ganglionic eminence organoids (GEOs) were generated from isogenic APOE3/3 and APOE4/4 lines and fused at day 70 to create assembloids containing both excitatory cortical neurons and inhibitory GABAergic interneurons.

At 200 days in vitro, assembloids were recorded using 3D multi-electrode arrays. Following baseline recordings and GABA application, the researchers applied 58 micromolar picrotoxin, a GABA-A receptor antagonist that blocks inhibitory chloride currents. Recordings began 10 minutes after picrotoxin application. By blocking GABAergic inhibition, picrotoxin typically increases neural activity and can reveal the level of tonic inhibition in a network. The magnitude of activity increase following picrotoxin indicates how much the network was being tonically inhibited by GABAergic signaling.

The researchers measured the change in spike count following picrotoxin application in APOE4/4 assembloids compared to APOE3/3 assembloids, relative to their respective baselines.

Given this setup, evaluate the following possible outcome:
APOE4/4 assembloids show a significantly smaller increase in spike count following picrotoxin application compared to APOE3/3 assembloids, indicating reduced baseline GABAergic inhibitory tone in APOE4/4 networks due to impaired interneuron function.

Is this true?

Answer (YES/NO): NO